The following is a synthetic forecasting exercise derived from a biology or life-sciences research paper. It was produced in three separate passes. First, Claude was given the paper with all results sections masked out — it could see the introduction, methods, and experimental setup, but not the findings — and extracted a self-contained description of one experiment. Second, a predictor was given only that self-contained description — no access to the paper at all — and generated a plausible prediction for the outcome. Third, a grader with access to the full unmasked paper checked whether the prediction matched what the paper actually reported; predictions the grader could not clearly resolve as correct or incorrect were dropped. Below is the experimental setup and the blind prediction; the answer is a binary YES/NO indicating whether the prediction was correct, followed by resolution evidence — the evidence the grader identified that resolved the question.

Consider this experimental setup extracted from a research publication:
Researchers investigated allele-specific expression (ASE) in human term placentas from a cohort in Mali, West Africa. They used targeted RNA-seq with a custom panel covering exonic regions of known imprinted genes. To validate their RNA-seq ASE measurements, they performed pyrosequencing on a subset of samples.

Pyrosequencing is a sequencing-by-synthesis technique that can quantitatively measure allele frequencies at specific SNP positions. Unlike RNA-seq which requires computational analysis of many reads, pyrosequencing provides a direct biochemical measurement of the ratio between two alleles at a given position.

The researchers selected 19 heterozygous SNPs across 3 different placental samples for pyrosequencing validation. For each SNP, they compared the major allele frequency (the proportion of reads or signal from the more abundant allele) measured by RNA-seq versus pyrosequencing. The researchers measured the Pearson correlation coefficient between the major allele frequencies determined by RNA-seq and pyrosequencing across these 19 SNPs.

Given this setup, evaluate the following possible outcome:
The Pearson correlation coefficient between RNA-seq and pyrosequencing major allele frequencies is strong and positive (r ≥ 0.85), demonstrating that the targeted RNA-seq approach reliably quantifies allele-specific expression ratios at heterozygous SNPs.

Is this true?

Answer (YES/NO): YES